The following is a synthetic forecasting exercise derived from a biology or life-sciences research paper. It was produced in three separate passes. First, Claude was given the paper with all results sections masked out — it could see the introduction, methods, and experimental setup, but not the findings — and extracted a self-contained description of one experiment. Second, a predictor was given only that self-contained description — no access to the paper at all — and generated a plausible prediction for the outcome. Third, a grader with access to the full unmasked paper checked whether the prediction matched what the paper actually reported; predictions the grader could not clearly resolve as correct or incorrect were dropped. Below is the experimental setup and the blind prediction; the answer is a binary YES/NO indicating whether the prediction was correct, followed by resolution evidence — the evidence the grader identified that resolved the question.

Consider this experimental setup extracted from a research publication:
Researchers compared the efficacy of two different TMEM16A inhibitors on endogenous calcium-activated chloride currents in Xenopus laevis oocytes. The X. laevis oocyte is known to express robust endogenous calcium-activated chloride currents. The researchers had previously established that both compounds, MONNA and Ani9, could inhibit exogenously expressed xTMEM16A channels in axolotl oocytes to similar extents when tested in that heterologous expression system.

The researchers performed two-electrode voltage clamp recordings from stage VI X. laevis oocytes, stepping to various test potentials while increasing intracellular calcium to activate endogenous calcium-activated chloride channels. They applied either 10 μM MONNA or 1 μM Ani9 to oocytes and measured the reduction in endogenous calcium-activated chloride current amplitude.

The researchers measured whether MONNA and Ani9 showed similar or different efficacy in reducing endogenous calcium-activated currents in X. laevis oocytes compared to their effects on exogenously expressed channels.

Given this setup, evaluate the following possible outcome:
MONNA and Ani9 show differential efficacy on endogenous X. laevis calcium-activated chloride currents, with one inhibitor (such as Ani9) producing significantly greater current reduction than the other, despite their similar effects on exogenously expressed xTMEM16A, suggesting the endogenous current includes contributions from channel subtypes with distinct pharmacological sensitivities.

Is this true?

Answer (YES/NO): NO